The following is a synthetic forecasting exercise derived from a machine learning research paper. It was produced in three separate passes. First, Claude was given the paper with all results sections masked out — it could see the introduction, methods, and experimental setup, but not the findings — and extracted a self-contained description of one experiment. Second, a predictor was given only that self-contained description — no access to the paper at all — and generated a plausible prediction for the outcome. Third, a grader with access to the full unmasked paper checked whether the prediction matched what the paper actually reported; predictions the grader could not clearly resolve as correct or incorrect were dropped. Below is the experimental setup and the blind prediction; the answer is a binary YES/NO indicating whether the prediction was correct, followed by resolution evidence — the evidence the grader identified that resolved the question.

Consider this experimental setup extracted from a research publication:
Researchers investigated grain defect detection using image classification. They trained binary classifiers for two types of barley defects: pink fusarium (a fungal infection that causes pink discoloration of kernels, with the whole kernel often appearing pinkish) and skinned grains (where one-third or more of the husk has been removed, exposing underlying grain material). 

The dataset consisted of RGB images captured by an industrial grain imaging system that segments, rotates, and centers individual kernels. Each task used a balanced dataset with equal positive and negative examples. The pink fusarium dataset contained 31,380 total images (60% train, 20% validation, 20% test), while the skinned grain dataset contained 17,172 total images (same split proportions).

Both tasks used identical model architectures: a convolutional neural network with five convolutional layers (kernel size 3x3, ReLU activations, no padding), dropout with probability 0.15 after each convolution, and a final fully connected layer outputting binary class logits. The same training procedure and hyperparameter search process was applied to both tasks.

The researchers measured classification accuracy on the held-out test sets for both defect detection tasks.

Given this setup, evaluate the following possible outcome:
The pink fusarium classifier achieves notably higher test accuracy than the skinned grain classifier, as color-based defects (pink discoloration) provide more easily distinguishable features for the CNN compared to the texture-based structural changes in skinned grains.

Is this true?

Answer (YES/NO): NO